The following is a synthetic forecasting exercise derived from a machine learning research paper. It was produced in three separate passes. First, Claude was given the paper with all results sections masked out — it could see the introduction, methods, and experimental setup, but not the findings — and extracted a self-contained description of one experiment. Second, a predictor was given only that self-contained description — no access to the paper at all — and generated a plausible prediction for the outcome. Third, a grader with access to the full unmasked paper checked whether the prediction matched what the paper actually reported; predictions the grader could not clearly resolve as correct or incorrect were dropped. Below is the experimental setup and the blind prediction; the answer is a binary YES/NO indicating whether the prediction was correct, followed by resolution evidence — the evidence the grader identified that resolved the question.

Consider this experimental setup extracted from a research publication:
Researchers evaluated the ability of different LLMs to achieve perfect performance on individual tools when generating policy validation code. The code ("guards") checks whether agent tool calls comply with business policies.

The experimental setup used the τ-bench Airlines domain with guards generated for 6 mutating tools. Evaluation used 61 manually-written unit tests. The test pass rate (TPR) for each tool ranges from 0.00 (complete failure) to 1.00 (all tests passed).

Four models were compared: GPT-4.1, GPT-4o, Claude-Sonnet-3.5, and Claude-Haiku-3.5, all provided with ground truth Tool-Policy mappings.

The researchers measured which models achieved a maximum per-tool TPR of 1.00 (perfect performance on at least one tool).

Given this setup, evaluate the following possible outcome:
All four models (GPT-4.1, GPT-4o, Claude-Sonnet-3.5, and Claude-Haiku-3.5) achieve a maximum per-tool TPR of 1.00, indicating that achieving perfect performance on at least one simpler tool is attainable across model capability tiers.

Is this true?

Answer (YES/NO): NO